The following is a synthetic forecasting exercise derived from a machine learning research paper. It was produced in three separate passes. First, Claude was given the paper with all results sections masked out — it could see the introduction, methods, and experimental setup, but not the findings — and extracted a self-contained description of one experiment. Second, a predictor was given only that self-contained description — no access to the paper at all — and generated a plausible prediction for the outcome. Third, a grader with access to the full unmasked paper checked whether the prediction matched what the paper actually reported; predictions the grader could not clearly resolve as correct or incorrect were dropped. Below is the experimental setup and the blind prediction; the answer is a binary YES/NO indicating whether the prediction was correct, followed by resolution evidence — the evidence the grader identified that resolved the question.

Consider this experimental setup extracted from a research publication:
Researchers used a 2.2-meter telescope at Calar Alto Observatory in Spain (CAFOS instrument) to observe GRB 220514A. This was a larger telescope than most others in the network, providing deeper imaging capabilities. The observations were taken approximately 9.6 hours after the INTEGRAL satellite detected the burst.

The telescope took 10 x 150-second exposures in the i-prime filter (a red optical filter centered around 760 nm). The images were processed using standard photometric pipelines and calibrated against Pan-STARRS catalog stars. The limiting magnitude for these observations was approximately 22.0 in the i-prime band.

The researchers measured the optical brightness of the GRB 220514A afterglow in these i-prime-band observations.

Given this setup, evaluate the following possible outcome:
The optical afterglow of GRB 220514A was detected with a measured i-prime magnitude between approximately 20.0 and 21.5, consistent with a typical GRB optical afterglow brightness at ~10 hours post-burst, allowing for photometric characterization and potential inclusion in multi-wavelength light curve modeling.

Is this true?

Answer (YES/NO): YES